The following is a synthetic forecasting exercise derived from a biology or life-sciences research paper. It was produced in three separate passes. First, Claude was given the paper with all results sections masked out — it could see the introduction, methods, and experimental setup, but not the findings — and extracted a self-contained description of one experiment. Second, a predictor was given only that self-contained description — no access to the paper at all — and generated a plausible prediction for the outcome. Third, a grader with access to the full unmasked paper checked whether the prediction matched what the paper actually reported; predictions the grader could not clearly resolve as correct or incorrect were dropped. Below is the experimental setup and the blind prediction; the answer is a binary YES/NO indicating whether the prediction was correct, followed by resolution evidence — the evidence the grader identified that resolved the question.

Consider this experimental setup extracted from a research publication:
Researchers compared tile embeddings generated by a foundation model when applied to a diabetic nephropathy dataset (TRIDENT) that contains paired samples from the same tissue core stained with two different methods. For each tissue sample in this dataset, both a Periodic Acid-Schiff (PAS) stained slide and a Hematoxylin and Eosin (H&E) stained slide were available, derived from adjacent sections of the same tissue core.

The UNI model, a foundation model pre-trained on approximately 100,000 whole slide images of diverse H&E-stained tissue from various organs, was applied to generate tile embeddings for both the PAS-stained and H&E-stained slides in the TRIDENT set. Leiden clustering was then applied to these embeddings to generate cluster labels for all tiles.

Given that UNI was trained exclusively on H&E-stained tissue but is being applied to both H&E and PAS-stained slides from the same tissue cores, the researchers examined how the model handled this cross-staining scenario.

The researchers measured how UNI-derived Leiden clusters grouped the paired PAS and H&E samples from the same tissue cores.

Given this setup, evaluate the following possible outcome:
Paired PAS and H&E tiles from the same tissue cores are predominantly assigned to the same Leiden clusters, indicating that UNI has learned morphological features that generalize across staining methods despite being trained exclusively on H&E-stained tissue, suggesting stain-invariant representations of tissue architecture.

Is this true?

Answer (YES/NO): NO